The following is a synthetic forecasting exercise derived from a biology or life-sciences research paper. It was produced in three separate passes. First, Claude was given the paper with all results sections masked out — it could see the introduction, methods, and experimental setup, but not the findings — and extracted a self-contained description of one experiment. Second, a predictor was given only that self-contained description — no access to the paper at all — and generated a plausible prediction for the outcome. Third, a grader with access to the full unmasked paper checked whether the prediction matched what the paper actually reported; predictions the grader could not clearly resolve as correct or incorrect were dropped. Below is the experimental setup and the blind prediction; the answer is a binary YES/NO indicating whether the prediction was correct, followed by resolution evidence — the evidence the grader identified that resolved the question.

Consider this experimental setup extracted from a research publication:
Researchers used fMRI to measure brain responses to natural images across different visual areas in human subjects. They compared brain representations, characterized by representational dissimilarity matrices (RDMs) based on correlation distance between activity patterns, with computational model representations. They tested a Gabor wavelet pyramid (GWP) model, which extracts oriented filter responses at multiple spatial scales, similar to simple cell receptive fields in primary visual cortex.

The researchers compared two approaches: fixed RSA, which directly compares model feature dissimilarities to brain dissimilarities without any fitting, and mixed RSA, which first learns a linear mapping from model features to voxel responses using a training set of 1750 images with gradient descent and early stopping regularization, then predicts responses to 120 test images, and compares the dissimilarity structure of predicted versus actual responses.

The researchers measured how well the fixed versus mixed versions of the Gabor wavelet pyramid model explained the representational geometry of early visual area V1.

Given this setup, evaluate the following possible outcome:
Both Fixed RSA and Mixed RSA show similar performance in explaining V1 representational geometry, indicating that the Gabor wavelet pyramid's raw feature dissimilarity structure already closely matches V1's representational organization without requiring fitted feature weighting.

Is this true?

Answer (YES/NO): YES